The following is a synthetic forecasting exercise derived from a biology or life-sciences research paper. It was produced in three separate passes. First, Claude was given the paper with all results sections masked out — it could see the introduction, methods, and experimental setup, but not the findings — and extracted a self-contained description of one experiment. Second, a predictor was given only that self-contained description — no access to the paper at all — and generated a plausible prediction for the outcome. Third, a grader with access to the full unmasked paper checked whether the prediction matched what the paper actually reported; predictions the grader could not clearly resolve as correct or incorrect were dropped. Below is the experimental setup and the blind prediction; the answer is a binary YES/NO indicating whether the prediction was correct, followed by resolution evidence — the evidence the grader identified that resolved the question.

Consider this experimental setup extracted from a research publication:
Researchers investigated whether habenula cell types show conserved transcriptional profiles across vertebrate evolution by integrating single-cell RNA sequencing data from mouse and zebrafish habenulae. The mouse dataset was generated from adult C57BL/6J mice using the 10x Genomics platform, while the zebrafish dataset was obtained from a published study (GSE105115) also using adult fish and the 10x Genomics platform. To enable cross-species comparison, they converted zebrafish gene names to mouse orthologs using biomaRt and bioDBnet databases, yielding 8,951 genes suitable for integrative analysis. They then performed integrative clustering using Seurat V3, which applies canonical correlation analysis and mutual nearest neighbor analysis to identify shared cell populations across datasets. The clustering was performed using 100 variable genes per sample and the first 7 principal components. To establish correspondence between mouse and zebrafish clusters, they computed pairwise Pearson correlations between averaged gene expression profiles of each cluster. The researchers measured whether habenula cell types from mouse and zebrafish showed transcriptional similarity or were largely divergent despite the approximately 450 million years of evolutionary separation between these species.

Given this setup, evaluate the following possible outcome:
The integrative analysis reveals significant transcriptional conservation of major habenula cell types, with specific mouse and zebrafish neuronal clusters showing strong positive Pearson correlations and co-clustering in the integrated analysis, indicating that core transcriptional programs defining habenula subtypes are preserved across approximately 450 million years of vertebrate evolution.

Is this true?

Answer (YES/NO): NO